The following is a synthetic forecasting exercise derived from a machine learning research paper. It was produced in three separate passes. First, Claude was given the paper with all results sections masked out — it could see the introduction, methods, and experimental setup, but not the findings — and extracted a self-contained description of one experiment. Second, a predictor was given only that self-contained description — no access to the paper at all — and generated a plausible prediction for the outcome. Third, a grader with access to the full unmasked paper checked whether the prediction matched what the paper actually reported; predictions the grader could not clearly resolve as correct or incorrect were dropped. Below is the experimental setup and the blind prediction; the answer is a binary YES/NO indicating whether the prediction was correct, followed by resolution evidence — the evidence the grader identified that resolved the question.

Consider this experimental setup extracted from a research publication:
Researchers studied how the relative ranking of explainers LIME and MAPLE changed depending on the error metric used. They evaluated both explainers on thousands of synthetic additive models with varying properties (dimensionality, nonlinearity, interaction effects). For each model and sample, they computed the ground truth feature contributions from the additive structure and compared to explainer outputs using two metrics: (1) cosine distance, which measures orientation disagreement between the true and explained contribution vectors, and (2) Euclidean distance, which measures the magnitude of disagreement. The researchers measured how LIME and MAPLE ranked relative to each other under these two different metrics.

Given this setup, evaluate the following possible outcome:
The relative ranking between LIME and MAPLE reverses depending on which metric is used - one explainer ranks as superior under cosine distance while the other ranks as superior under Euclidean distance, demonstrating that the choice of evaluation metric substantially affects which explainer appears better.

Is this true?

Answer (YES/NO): YES